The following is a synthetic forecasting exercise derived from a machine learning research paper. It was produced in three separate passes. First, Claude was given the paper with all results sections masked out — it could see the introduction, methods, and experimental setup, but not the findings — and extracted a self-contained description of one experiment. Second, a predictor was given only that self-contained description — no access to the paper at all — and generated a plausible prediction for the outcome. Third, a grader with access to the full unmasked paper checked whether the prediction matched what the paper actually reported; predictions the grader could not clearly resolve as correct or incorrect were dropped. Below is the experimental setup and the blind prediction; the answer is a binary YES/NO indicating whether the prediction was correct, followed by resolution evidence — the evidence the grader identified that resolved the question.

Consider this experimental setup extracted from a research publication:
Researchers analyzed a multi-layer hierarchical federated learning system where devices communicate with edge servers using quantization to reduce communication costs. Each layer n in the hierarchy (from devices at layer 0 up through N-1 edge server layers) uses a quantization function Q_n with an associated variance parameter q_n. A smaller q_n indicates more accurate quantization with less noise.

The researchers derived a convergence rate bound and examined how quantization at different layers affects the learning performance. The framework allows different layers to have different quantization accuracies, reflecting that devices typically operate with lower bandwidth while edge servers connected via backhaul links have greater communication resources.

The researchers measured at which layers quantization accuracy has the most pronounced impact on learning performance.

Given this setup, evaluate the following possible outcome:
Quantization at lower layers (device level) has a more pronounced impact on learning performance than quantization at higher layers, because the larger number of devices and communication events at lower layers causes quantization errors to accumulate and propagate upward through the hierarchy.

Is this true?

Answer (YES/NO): YES